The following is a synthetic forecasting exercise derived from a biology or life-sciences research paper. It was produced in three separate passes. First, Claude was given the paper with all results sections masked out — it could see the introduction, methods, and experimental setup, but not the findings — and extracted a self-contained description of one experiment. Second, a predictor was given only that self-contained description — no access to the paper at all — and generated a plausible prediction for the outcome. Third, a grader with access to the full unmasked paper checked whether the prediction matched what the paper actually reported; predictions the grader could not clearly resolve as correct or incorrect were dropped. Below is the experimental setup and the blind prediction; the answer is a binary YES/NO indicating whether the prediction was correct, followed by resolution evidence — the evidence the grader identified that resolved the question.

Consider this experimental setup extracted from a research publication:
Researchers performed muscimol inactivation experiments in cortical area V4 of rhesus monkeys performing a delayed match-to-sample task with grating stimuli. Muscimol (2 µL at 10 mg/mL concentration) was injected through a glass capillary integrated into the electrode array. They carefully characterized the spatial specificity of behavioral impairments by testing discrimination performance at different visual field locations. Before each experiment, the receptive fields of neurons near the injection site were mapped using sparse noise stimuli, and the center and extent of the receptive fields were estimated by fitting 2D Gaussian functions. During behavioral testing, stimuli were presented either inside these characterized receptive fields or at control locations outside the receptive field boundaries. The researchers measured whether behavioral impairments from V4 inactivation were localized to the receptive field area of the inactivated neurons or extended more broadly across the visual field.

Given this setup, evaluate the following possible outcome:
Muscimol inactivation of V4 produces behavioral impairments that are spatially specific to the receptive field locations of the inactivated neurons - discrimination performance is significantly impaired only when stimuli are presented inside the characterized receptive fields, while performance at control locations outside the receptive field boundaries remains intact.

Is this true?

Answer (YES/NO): YES